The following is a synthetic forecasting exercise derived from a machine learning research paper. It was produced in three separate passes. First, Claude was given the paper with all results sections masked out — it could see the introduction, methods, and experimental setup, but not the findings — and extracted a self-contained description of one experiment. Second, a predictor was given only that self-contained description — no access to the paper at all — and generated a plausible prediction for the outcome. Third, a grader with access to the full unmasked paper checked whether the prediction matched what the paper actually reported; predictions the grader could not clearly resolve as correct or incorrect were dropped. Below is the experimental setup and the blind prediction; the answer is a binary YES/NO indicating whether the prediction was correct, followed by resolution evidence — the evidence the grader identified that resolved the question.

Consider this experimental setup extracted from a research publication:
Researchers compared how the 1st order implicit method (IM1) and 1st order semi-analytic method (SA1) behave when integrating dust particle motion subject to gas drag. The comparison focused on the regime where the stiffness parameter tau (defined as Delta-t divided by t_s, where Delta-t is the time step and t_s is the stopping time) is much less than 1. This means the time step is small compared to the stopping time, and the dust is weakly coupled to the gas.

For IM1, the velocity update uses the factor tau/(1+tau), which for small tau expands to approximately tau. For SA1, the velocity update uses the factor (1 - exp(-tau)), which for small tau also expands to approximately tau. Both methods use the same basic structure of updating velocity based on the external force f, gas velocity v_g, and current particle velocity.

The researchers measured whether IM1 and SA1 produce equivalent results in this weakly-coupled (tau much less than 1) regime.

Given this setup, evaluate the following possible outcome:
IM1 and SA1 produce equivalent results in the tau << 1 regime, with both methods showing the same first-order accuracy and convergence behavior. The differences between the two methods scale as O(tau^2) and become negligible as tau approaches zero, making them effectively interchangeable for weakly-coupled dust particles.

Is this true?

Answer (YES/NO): YES